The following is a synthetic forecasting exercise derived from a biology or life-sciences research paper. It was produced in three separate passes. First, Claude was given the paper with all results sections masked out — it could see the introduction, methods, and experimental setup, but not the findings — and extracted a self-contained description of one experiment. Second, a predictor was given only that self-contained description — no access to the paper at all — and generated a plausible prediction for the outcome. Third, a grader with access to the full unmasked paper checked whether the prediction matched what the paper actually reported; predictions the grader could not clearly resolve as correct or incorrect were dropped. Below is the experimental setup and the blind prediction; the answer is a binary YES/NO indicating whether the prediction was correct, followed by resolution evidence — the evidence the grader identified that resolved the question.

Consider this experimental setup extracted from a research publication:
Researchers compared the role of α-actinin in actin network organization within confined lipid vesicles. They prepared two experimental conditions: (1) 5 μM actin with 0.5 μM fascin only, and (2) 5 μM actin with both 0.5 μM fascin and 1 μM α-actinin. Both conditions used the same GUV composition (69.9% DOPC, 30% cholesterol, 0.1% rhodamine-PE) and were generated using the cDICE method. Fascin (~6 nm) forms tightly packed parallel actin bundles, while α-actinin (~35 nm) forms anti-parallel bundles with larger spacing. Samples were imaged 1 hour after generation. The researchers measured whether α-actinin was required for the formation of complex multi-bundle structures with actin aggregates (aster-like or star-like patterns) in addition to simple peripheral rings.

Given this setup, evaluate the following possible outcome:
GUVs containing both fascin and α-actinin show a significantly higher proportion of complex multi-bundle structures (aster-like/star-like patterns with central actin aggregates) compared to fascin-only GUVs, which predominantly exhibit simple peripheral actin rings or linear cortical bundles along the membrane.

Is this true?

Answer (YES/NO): YES